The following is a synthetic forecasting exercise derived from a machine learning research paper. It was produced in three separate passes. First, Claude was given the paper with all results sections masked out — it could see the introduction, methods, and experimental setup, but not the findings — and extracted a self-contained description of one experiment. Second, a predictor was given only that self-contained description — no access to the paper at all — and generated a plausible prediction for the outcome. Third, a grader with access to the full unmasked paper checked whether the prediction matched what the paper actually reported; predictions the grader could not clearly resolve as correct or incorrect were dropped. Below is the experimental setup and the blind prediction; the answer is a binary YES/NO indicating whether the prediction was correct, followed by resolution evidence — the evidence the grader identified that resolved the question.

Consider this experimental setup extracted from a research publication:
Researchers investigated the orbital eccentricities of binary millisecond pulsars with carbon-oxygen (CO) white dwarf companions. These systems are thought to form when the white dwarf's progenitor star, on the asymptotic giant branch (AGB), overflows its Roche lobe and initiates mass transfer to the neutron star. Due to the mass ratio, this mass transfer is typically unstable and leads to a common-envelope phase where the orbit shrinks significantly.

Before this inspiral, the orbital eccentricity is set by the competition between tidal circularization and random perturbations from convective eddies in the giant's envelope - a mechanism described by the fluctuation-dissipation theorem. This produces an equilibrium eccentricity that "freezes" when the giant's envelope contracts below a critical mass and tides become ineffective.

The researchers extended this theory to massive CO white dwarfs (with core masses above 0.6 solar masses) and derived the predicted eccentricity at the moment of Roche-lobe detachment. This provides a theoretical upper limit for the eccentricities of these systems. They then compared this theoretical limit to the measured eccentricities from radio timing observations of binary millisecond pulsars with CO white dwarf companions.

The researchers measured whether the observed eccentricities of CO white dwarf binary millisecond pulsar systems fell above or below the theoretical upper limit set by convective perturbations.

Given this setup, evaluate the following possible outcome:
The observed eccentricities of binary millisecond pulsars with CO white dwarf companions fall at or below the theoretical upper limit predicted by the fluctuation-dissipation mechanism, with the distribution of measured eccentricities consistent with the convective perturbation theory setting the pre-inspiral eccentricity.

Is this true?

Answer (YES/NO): YES